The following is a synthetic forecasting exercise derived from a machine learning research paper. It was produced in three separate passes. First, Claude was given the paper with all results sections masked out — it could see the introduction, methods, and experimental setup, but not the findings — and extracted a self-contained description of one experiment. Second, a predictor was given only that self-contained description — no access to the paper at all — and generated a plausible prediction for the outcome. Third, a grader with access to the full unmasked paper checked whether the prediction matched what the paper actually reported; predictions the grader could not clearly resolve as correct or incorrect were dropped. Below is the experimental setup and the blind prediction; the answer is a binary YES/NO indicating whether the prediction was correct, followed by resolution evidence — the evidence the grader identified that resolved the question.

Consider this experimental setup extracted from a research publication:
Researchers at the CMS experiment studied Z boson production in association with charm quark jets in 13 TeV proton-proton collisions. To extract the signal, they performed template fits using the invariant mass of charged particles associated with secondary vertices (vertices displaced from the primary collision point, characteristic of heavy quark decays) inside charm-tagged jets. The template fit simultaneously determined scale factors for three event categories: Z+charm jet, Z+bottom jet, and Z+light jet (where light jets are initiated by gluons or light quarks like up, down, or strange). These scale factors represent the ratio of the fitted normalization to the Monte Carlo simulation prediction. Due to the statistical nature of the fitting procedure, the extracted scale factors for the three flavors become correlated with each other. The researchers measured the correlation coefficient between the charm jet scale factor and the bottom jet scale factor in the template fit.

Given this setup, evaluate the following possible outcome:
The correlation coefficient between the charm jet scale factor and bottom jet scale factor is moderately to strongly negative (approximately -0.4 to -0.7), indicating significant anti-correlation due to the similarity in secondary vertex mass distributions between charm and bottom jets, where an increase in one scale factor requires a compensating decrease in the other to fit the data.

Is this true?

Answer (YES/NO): NO